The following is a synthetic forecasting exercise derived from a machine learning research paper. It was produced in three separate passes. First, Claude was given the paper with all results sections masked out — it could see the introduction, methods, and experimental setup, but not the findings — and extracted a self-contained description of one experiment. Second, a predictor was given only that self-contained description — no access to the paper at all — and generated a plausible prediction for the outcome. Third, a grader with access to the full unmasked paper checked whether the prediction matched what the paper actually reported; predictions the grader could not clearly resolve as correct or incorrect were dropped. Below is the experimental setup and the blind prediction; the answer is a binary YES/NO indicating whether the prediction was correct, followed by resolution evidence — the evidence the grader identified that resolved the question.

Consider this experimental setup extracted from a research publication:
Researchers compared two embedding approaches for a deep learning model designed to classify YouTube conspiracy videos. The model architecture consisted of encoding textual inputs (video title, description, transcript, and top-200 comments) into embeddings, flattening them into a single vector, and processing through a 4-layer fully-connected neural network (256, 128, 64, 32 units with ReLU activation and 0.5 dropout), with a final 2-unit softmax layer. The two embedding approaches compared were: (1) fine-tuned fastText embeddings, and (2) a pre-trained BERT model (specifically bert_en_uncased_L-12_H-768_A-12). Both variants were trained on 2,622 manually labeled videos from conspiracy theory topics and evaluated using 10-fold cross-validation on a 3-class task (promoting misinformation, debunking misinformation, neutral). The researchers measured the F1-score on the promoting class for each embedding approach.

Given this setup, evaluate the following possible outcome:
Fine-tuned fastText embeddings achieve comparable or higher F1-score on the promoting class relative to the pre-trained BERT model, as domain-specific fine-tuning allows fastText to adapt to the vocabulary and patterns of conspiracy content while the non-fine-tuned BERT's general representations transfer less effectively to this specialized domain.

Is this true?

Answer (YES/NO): YES